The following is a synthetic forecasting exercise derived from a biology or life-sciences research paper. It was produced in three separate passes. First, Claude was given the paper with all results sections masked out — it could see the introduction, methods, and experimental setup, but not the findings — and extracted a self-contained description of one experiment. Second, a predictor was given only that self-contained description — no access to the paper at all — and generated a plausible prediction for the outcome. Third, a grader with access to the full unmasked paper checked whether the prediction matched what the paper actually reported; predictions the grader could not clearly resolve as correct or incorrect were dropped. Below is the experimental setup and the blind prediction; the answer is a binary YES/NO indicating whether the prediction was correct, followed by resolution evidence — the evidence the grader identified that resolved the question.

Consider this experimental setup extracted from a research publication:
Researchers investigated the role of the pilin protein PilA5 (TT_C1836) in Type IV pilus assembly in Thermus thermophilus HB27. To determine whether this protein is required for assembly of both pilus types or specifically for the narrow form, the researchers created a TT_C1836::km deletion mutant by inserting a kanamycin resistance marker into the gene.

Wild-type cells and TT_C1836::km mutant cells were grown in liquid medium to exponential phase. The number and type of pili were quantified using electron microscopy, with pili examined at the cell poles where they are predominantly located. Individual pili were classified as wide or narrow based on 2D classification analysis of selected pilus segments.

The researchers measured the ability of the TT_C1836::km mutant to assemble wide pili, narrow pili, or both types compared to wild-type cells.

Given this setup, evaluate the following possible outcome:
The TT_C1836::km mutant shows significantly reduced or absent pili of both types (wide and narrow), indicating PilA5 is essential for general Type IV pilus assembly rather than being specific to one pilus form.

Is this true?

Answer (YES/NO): NO